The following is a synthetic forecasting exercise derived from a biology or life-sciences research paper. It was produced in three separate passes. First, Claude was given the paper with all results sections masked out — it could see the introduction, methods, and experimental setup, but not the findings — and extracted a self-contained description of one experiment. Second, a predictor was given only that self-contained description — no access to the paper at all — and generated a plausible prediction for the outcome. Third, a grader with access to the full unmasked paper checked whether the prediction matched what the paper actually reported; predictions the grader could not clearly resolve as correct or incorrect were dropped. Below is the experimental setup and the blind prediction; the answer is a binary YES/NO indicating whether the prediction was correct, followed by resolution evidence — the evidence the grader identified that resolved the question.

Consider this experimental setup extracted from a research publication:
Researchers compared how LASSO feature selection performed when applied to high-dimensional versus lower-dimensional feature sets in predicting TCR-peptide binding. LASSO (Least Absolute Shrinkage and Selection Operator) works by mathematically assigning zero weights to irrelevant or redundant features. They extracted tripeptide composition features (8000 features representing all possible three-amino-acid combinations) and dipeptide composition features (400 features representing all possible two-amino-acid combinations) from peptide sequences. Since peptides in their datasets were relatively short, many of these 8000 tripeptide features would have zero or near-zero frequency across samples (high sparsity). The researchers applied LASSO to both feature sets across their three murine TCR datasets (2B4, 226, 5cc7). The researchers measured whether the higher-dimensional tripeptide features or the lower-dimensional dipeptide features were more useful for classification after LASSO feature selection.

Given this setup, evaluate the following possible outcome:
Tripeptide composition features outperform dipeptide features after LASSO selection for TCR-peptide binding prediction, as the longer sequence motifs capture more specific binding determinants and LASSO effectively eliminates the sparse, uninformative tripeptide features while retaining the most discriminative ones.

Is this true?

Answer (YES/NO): NO